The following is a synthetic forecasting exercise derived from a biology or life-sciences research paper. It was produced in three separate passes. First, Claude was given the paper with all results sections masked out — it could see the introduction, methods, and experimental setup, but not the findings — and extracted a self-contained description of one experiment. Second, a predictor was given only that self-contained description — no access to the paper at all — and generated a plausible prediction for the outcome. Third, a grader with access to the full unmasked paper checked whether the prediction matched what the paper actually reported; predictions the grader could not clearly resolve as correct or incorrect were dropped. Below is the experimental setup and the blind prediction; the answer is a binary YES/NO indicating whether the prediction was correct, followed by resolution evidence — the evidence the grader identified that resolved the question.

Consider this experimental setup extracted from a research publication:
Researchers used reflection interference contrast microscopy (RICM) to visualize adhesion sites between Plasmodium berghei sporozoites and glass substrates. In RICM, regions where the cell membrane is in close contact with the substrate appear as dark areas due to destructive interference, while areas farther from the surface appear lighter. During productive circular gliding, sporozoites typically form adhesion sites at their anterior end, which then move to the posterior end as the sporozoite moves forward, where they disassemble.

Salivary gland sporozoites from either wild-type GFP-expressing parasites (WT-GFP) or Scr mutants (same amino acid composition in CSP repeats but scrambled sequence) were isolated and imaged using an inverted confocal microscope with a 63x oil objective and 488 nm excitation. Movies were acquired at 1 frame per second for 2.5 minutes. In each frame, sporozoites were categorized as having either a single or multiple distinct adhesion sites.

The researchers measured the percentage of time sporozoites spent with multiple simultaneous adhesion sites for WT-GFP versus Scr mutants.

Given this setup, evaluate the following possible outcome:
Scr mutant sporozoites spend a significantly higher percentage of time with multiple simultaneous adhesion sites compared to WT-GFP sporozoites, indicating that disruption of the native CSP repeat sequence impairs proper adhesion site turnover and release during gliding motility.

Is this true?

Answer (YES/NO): NO